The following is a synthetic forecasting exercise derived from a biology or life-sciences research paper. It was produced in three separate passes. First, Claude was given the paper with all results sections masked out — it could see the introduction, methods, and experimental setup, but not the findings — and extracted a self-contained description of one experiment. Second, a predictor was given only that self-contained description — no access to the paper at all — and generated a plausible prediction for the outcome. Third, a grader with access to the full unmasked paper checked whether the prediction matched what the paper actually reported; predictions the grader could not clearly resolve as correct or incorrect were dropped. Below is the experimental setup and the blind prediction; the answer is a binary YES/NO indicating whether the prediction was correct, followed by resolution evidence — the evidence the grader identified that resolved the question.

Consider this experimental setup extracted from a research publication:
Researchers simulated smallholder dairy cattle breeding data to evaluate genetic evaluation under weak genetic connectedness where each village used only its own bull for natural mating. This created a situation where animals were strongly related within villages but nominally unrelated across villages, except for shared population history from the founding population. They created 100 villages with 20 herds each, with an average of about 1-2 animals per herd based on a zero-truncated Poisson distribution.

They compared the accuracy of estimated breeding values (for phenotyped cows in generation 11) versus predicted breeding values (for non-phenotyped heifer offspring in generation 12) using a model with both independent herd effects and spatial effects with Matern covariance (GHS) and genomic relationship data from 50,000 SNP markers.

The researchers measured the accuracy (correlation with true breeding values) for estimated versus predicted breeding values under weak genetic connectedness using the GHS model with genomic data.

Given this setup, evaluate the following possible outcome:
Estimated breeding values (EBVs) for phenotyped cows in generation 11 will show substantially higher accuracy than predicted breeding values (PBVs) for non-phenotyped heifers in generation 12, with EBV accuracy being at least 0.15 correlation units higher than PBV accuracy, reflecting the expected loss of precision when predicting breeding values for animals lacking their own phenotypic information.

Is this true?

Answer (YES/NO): NO